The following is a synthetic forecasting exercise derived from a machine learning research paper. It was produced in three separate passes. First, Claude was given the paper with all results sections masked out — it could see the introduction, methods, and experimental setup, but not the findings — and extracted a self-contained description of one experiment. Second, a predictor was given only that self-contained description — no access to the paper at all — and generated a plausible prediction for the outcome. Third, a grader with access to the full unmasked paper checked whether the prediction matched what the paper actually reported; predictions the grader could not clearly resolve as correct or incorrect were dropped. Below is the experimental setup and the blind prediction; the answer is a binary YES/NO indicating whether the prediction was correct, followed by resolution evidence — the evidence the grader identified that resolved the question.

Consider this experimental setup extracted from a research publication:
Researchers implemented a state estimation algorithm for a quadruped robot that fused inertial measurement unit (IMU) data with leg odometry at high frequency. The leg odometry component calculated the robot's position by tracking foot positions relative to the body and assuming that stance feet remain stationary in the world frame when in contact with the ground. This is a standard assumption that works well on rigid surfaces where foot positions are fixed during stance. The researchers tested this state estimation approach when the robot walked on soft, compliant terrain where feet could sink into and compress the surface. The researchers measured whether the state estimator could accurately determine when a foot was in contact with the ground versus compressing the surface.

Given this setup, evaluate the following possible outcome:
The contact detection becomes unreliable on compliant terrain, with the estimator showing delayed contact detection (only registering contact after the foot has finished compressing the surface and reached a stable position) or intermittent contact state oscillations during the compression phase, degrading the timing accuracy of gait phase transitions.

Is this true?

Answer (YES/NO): NO